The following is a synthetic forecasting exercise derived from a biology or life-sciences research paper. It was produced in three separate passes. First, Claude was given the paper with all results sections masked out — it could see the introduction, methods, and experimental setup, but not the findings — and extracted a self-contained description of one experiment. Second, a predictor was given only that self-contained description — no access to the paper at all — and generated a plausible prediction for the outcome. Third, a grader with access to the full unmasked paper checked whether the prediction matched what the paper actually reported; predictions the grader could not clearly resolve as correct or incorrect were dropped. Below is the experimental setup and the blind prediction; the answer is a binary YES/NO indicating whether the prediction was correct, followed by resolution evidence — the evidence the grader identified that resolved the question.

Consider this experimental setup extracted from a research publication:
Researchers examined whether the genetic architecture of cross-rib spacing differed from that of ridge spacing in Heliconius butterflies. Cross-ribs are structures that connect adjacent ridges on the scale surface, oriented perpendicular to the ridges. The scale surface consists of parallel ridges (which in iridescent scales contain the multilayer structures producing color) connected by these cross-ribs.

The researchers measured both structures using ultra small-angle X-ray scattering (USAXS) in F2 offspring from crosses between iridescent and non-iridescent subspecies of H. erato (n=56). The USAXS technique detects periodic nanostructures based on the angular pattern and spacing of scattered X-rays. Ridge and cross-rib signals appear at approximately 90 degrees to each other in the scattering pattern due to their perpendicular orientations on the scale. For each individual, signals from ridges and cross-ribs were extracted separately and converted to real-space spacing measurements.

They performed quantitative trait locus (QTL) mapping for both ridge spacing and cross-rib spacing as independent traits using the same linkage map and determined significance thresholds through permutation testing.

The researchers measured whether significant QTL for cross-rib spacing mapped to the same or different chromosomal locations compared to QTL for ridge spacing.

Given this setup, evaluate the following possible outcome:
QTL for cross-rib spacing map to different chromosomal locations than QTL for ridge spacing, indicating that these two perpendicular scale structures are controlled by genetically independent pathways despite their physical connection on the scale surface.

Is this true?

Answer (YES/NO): NO